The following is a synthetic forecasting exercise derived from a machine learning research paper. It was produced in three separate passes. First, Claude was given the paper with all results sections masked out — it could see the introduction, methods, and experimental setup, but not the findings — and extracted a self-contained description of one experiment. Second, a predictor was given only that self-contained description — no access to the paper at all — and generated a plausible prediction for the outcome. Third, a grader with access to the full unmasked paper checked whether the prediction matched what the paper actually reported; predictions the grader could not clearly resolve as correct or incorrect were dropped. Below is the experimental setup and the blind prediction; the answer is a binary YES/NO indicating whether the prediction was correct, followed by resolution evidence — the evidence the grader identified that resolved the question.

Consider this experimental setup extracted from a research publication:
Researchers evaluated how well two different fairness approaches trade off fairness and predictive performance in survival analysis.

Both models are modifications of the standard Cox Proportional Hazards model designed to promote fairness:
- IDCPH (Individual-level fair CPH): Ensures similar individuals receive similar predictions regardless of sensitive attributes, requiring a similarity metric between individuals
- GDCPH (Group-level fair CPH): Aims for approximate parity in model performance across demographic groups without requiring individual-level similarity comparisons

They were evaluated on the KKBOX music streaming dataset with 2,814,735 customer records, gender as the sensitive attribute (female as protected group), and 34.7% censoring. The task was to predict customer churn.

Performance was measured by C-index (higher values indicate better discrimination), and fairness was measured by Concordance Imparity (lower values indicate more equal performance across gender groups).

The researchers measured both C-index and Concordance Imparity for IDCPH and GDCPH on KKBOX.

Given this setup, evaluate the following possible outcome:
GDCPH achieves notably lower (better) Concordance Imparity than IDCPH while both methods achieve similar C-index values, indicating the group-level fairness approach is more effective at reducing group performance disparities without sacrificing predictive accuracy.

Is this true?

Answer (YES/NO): NO